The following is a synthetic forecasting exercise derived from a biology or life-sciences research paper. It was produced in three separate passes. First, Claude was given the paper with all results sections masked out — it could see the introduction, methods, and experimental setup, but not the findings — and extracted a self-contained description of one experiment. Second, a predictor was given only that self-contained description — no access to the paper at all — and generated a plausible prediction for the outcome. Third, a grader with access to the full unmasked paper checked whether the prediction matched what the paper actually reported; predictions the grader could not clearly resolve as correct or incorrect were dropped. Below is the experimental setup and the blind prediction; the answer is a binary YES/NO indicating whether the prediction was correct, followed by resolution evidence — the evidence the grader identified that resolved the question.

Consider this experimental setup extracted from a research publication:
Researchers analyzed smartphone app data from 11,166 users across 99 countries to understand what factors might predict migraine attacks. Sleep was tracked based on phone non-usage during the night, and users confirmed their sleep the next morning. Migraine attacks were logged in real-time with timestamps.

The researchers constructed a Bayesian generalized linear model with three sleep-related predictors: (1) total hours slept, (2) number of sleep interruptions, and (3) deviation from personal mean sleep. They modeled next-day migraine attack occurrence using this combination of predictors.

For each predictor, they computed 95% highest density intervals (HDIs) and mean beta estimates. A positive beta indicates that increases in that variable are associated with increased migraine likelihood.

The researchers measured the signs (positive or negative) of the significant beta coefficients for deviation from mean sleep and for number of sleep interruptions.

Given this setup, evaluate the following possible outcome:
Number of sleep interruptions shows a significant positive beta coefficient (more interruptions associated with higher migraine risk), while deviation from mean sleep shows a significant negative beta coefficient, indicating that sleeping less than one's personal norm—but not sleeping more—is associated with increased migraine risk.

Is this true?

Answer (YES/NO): NO